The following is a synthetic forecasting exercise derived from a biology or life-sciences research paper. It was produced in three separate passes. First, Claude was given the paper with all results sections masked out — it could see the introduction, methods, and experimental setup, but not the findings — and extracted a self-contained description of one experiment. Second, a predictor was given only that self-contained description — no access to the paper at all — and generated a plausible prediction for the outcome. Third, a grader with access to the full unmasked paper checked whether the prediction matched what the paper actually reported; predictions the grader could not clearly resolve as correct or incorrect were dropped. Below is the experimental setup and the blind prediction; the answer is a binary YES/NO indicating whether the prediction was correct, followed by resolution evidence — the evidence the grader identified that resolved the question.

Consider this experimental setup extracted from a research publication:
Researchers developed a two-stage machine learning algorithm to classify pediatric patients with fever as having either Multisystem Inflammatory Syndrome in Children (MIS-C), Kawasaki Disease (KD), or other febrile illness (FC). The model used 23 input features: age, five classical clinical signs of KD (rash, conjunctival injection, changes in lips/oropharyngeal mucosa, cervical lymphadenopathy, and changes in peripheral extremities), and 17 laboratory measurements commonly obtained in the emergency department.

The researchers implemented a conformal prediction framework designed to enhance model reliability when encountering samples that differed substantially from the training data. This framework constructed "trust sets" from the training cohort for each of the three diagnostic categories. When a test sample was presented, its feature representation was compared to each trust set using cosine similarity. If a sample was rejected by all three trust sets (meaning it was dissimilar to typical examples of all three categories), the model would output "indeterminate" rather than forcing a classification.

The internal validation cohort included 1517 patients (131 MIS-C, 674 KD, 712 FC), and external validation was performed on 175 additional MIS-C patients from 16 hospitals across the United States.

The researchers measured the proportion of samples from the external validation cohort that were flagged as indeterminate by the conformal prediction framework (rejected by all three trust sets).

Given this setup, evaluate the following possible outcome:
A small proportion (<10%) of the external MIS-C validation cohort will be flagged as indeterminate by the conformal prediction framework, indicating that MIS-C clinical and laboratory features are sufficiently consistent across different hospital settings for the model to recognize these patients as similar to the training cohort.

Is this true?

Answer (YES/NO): YES